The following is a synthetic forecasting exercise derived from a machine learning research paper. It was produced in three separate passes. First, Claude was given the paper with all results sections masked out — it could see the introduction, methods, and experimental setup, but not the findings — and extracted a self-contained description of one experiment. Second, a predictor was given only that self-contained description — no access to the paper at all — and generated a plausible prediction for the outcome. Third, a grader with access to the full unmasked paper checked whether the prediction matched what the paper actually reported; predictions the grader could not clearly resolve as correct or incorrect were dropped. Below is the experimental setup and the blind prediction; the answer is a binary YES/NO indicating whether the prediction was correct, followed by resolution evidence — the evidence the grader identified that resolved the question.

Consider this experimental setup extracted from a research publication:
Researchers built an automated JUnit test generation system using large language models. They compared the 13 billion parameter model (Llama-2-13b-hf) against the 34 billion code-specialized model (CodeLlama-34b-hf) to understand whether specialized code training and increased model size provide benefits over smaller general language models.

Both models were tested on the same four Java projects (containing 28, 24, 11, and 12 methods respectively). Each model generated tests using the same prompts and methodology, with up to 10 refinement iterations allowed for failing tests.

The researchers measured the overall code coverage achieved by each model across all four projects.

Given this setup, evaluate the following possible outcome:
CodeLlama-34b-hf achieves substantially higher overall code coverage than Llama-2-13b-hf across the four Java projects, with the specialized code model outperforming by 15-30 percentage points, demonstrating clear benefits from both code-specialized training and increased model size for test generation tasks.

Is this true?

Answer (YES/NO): NO